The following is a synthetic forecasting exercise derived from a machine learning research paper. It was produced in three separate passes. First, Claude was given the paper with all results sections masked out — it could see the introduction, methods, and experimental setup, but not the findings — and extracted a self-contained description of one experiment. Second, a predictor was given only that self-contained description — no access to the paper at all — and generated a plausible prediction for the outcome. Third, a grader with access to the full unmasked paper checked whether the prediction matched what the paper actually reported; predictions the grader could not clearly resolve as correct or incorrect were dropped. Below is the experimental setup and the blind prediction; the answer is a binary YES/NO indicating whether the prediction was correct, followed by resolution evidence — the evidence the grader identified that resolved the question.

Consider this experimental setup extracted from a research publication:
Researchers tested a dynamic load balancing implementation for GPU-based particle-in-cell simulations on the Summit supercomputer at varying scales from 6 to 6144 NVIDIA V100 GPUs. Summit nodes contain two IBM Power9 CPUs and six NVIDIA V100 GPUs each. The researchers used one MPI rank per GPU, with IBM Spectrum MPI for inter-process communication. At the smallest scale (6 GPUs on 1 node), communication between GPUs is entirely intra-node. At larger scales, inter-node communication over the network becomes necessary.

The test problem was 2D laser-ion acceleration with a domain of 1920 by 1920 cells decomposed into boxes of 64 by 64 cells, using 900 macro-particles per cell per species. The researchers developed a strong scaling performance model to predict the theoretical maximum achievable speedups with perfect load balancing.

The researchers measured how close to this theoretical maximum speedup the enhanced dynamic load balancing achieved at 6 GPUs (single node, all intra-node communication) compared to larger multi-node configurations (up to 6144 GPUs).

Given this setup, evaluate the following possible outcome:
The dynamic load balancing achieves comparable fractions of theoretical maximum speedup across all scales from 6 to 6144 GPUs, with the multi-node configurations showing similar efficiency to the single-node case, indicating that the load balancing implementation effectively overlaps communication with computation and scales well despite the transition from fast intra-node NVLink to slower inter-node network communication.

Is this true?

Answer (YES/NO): NO